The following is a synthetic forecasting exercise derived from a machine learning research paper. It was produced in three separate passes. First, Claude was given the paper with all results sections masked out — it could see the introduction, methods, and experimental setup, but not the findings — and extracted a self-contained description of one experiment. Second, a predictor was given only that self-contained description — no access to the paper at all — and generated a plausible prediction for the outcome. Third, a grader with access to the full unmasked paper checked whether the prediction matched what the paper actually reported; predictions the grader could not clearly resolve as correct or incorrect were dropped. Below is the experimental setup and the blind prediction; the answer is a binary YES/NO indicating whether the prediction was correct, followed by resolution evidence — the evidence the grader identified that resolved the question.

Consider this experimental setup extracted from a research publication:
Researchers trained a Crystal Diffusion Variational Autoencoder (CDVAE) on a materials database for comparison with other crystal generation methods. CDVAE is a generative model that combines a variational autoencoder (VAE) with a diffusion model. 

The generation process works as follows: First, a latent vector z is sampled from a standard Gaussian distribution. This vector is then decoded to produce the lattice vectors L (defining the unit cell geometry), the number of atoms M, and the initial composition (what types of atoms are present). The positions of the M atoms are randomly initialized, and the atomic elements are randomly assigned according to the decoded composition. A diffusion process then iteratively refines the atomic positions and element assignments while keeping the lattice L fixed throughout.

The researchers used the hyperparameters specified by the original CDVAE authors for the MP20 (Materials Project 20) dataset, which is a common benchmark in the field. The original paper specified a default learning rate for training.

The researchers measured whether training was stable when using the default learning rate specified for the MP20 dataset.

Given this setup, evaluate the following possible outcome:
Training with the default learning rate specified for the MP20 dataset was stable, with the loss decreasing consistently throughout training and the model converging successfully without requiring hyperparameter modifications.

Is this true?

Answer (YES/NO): NO